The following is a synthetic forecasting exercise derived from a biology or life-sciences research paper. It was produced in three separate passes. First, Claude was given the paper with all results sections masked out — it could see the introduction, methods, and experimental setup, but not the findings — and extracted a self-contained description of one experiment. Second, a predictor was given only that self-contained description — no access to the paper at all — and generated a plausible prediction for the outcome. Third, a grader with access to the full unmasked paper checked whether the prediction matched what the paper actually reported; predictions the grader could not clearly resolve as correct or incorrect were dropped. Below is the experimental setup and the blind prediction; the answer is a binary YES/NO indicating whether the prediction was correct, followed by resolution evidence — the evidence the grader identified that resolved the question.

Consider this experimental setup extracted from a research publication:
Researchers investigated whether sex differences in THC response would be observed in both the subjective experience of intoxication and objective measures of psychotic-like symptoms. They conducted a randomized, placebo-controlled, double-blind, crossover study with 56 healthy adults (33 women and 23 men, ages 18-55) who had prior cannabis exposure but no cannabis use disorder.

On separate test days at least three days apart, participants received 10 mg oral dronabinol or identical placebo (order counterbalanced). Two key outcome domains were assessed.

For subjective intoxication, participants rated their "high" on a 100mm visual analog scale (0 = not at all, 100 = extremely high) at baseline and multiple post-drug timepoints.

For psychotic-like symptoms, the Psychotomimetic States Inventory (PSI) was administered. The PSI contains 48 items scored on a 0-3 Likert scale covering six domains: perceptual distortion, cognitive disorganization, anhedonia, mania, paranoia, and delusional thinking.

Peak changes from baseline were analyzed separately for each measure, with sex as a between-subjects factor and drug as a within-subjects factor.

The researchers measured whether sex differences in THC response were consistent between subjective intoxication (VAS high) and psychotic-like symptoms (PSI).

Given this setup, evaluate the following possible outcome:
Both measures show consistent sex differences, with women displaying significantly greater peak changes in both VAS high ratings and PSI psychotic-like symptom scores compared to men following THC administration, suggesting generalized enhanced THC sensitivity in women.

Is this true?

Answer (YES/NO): NO